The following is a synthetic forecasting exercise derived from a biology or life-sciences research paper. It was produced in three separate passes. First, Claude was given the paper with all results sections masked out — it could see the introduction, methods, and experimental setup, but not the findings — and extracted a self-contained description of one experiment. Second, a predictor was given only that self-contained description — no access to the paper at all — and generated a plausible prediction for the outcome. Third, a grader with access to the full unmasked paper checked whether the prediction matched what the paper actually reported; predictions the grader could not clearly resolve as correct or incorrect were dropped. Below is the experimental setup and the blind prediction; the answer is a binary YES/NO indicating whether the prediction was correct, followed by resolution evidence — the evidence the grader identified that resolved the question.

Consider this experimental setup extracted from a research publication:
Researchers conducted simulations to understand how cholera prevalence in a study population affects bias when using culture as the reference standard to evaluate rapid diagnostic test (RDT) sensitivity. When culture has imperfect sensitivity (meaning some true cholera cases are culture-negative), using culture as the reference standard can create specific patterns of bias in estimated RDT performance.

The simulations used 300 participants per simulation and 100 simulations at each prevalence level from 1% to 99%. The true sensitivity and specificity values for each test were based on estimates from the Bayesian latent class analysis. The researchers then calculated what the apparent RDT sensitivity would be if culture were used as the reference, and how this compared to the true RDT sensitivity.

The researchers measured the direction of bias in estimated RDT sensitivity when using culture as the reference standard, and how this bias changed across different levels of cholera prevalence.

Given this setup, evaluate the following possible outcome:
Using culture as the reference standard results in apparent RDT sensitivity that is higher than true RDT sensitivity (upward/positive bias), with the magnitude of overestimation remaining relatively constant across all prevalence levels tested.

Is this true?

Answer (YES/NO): NO